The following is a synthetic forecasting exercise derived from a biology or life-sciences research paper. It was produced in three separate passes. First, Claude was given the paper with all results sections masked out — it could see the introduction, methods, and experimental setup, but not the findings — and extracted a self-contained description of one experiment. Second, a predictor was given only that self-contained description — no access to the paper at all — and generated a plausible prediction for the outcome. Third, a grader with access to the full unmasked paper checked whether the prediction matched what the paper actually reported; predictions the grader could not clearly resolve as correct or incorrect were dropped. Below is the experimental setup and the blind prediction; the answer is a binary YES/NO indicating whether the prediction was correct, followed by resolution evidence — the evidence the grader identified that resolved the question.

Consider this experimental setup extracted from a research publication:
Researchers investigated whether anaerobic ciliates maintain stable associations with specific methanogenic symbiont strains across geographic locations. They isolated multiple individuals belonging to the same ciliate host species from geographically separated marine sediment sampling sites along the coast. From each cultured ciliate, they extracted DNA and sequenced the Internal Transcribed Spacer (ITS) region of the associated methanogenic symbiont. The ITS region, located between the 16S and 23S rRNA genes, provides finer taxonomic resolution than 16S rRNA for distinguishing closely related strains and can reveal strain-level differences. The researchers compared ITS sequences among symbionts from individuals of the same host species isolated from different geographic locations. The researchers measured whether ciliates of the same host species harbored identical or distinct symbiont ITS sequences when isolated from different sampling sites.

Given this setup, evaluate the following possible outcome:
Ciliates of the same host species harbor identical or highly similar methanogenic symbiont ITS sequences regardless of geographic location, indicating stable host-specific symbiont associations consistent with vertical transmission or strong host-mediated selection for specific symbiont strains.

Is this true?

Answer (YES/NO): YES